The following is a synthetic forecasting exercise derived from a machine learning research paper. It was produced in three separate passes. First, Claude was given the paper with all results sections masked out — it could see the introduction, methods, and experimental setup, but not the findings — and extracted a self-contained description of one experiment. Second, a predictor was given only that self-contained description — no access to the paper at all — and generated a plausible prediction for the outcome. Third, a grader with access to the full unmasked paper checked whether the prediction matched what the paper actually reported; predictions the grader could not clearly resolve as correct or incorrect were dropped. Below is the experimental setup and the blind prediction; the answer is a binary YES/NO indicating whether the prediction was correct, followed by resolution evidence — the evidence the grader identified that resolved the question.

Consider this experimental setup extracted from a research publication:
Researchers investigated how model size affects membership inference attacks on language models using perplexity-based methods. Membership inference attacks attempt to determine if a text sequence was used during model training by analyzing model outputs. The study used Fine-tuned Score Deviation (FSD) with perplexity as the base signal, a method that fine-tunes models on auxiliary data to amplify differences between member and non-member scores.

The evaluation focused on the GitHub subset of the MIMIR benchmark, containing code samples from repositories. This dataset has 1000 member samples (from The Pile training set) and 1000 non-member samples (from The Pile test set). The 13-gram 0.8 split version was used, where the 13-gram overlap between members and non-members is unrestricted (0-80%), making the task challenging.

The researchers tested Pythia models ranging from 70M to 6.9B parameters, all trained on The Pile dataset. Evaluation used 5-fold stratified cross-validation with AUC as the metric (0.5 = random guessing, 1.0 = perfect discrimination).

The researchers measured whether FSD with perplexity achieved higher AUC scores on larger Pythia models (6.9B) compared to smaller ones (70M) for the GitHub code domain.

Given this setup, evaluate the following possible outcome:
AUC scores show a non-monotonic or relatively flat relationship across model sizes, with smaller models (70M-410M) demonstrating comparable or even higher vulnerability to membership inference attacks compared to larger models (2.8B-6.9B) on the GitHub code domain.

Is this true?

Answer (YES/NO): YES